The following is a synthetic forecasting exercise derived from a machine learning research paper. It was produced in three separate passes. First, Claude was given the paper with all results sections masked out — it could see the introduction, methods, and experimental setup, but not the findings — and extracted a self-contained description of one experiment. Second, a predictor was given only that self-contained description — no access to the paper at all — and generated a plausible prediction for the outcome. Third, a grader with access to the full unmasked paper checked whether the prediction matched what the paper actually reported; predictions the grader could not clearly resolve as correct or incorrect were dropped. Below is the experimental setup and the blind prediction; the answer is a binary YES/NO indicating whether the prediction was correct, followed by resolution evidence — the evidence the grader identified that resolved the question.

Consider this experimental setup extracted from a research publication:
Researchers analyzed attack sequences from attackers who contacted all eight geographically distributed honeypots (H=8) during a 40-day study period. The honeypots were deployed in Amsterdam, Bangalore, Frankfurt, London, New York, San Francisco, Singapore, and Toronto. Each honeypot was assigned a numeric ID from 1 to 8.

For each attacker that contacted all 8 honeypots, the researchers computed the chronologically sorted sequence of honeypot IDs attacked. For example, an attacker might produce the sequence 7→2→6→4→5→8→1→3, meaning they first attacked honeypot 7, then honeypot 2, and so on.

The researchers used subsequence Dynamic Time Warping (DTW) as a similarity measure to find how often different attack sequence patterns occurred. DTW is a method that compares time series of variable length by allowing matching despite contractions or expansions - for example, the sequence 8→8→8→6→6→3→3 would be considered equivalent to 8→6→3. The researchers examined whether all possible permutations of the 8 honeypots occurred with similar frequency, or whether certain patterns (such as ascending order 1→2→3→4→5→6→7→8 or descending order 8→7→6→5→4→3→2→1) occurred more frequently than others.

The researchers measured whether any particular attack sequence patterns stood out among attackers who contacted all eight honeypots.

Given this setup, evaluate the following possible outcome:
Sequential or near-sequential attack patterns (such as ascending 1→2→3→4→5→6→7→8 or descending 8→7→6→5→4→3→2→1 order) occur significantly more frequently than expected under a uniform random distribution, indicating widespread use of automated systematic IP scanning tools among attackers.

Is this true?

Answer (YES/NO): NO